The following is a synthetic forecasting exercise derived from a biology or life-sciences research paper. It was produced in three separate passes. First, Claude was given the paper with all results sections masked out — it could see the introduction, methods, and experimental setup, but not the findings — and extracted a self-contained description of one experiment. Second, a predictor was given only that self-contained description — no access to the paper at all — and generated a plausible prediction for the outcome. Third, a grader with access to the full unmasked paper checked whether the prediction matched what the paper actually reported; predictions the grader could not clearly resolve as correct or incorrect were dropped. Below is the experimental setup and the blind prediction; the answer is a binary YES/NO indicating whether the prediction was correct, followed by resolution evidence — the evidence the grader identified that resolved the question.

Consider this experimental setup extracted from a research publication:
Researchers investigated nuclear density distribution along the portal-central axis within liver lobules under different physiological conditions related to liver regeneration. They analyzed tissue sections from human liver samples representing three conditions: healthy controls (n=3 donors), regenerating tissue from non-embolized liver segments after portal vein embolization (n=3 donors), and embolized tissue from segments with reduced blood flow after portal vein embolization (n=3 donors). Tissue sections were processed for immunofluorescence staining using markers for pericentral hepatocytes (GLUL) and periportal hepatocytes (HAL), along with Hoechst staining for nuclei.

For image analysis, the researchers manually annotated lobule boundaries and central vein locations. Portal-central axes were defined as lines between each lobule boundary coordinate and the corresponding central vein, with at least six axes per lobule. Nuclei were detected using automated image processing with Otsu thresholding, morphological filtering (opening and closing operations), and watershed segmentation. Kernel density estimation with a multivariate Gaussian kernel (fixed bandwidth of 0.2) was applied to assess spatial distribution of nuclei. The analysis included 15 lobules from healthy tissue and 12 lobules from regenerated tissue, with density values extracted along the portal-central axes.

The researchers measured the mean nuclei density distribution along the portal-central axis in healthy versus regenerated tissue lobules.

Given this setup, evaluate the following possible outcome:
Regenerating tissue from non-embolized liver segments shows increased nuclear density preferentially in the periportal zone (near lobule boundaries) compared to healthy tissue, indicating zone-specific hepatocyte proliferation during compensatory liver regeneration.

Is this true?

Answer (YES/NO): YES